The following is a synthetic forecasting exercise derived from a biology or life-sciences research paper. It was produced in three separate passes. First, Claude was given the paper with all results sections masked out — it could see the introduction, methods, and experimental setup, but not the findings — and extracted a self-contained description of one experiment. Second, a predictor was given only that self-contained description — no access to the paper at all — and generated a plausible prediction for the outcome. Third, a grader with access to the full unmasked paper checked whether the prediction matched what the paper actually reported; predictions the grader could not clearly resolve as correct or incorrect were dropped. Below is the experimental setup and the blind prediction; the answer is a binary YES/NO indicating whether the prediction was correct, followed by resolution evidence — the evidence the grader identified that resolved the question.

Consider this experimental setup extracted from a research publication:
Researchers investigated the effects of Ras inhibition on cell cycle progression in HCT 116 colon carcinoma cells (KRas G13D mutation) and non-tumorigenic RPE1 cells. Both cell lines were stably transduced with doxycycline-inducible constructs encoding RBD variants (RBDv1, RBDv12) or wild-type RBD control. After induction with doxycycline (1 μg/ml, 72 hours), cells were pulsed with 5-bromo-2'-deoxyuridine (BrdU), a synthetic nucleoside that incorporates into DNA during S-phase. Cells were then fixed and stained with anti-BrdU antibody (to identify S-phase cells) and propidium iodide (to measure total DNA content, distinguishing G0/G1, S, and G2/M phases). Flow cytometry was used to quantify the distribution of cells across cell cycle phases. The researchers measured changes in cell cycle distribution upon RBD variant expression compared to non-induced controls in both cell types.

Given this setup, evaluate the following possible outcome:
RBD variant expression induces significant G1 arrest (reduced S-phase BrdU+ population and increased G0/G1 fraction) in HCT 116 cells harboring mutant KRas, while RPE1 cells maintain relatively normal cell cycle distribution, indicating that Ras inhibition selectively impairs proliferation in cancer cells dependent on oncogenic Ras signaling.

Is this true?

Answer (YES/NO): NO